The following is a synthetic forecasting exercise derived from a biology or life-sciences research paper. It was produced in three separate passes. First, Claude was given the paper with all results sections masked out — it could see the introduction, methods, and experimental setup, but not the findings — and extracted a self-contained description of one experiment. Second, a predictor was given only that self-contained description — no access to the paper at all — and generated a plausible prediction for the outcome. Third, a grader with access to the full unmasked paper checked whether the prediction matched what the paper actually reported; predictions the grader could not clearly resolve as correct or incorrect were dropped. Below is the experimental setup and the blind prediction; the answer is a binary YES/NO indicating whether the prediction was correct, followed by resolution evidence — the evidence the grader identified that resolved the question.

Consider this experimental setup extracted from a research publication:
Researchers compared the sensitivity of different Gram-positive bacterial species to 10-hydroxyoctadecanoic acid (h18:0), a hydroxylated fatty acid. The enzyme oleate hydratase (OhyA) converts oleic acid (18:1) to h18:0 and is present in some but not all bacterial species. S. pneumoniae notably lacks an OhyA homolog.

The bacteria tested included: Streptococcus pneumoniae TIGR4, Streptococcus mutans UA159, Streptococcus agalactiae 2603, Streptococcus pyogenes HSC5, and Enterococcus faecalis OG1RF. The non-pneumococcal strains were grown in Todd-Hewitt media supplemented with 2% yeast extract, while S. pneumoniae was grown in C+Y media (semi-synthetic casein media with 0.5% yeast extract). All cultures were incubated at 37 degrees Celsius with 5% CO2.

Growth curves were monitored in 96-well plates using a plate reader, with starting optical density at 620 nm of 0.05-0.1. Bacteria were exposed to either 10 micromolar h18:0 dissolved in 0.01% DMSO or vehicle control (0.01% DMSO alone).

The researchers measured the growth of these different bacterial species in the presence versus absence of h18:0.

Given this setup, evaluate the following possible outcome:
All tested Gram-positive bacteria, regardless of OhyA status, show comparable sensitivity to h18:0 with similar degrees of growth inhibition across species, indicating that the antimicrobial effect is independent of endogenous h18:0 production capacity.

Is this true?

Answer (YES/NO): NO